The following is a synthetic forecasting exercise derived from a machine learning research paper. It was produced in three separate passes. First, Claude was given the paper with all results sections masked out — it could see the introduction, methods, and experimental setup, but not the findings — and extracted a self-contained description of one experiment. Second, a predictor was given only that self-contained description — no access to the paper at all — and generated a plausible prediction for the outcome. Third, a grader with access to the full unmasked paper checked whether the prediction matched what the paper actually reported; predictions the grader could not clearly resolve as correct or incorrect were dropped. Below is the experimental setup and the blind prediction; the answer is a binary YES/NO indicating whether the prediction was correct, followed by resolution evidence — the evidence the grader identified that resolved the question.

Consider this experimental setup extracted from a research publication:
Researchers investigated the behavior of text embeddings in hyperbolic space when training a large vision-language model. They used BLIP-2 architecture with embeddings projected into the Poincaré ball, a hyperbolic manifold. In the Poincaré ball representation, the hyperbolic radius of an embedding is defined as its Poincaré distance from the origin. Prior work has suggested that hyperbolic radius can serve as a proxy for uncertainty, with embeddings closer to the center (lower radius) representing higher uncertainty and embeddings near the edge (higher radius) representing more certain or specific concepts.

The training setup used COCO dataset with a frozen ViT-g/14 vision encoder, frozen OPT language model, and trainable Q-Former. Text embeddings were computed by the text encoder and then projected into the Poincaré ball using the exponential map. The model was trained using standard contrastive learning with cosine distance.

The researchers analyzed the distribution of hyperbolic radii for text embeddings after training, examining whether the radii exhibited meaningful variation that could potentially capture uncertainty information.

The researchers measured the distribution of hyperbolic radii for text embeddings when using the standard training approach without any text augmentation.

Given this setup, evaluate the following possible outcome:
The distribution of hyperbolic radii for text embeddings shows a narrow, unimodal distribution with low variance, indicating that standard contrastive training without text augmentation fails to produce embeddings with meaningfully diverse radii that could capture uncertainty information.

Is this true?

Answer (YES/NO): YES